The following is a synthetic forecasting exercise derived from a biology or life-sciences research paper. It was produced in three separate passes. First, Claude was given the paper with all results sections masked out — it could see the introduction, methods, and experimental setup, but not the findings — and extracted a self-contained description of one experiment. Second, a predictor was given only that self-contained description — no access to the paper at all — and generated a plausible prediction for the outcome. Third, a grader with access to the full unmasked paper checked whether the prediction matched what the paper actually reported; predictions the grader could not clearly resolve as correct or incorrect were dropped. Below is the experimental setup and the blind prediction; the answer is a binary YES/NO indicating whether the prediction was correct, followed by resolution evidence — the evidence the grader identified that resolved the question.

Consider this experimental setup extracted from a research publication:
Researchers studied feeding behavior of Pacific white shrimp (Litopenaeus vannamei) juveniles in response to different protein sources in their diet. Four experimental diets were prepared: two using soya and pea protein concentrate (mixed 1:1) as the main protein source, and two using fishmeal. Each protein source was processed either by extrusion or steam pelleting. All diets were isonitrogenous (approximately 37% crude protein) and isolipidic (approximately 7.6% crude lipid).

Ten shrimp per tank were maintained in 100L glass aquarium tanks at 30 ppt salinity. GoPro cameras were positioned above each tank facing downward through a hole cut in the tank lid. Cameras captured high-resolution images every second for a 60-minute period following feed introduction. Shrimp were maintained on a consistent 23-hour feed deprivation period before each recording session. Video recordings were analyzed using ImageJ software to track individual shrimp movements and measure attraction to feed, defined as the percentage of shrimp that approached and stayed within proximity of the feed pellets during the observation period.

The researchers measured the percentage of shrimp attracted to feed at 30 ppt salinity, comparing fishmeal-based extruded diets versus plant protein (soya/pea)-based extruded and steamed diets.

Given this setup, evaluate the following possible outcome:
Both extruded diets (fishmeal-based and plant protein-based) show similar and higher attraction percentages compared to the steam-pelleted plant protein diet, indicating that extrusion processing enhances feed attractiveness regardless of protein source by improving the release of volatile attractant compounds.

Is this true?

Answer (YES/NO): NO